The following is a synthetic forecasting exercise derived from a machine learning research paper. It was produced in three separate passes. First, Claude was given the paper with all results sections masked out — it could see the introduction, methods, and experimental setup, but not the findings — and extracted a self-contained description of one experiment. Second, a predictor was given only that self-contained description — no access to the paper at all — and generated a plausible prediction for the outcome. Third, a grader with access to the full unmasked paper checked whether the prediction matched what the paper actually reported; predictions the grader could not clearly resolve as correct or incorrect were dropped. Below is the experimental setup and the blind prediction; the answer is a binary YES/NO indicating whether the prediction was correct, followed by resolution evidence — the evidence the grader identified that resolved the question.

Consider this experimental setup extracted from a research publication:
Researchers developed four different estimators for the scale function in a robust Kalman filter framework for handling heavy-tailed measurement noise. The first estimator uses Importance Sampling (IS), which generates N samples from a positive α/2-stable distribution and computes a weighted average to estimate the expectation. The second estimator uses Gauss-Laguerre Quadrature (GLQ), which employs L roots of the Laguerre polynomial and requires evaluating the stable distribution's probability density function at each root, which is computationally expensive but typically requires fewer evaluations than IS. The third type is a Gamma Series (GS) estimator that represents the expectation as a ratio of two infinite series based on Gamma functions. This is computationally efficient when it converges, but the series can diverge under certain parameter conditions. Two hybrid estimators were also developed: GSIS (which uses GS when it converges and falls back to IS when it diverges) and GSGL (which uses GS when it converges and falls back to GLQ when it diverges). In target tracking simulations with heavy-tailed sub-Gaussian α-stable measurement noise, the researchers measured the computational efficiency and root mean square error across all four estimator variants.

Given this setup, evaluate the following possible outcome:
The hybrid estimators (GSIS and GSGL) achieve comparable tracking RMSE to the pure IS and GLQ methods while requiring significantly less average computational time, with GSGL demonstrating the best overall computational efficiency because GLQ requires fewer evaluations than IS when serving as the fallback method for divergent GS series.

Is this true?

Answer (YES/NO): NO